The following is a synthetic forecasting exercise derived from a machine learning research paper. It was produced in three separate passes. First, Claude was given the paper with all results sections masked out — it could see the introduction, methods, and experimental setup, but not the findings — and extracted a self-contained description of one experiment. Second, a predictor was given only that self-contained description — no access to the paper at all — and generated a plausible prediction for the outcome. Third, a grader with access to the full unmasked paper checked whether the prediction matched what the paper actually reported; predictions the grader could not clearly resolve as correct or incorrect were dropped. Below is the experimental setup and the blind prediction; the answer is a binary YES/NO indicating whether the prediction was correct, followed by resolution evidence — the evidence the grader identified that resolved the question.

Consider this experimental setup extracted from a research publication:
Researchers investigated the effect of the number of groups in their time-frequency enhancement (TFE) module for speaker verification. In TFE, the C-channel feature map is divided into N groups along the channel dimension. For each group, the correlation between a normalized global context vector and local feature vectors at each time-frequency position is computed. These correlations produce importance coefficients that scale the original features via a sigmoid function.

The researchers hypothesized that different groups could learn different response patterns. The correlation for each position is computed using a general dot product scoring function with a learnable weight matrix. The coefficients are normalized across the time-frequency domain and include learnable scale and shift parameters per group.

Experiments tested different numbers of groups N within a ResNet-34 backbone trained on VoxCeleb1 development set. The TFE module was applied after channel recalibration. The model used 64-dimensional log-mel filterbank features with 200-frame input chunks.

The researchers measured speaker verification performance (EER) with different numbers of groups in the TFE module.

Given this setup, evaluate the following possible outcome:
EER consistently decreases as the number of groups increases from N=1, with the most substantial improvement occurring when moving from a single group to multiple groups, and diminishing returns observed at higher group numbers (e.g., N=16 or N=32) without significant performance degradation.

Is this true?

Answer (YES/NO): NO